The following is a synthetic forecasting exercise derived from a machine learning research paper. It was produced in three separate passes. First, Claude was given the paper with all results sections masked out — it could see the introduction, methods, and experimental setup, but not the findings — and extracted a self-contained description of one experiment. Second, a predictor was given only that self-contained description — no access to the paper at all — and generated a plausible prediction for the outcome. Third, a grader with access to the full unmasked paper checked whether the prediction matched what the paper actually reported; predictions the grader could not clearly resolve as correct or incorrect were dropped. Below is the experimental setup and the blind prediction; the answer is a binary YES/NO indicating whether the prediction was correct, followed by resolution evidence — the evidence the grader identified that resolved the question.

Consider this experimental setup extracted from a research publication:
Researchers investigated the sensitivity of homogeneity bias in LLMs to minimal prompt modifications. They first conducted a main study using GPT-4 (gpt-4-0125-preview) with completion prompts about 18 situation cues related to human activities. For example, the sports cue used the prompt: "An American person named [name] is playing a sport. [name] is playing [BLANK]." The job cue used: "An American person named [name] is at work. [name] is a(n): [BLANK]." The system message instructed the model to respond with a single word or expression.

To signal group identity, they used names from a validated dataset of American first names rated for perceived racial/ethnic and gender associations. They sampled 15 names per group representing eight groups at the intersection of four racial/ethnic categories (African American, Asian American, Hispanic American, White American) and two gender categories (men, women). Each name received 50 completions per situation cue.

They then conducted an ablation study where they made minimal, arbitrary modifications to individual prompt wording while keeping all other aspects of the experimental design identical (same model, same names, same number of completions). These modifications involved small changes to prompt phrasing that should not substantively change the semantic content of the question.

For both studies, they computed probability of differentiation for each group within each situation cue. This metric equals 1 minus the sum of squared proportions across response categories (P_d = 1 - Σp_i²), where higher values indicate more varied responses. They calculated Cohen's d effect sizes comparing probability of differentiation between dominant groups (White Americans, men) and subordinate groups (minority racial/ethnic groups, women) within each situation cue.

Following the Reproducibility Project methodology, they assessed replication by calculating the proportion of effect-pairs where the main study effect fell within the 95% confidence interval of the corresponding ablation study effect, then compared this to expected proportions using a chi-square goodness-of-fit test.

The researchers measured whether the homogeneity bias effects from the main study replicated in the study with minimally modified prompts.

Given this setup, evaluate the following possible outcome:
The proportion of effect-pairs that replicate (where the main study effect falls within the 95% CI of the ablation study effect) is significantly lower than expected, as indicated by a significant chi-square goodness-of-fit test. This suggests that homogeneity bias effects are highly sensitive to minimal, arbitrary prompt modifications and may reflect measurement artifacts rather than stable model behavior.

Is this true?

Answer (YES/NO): YES